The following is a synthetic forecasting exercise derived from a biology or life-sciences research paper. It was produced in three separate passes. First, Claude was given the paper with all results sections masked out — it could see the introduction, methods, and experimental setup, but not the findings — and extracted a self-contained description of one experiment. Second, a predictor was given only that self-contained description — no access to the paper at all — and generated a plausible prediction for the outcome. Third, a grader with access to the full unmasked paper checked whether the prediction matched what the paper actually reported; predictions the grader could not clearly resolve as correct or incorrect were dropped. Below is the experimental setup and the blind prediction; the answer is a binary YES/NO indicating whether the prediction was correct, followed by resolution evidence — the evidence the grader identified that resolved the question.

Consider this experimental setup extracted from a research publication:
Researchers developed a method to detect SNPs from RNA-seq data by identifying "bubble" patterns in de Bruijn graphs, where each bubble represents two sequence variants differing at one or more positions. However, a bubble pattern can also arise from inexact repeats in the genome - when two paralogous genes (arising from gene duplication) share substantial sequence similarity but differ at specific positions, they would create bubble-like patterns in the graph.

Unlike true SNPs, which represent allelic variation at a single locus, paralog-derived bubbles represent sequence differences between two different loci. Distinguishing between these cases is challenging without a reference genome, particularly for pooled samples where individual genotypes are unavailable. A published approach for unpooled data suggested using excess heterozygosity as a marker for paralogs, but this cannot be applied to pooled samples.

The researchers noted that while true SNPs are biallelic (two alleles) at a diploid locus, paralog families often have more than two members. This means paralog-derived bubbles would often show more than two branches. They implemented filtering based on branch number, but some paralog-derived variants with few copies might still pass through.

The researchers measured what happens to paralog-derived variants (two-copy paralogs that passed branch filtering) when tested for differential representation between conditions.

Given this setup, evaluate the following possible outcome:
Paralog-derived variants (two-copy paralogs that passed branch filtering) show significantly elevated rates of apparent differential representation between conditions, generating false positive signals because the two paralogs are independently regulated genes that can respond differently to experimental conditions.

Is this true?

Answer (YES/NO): NO